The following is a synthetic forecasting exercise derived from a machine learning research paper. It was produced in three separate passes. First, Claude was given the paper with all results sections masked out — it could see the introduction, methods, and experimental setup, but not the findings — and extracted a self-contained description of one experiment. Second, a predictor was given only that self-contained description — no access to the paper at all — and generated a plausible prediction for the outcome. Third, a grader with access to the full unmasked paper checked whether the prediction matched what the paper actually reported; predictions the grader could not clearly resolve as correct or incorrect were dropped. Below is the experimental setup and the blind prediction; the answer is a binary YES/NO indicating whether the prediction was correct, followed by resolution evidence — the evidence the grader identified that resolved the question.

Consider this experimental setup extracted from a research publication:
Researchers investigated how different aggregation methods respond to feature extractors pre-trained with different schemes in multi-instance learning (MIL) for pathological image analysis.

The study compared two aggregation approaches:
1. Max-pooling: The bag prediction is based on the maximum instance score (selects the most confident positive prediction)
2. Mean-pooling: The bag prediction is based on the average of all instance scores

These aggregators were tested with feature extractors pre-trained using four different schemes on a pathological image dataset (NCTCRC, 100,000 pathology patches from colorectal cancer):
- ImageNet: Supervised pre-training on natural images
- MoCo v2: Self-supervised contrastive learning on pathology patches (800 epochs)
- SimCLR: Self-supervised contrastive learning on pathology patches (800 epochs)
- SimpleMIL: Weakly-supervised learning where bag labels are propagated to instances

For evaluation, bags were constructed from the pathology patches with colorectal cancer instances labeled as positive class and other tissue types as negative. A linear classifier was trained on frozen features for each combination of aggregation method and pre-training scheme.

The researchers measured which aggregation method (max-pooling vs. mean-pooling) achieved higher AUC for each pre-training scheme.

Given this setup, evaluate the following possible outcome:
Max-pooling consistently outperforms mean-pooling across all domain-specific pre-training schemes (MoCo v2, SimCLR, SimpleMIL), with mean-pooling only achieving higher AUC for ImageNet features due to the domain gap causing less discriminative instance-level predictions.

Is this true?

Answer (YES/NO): YES